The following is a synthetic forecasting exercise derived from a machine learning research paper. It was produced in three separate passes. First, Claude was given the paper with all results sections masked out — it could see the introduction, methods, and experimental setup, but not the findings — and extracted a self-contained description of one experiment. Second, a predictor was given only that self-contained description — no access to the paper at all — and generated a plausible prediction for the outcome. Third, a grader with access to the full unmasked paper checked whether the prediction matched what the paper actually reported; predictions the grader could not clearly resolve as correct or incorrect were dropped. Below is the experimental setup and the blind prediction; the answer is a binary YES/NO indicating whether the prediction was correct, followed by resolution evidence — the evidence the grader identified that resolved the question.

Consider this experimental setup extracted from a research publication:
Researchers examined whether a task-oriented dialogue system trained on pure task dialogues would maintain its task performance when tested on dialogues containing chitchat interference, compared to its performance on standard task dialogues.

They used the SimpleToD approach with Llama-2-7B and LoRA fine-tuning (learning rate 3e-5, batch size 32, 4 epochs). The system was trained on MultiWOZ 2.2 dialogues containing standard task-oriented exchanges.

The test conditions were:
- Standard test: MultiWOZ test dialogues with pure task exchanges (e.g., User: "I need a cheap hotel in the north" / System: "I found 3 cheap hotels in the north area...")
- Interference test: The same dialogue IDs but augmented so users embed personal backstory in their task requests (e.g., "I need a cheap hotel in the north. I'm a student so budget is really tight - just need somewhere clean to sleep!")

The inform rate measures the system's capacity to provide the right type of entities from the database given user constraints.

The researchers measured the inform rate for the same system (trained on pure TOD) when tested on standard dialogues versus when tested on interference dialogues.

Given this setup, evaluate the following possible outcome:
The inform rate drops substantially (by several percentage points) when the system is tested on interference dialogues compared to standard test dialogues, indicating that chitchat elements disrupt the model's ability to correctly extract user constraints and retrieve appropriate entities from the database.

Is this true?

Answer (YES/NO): NO